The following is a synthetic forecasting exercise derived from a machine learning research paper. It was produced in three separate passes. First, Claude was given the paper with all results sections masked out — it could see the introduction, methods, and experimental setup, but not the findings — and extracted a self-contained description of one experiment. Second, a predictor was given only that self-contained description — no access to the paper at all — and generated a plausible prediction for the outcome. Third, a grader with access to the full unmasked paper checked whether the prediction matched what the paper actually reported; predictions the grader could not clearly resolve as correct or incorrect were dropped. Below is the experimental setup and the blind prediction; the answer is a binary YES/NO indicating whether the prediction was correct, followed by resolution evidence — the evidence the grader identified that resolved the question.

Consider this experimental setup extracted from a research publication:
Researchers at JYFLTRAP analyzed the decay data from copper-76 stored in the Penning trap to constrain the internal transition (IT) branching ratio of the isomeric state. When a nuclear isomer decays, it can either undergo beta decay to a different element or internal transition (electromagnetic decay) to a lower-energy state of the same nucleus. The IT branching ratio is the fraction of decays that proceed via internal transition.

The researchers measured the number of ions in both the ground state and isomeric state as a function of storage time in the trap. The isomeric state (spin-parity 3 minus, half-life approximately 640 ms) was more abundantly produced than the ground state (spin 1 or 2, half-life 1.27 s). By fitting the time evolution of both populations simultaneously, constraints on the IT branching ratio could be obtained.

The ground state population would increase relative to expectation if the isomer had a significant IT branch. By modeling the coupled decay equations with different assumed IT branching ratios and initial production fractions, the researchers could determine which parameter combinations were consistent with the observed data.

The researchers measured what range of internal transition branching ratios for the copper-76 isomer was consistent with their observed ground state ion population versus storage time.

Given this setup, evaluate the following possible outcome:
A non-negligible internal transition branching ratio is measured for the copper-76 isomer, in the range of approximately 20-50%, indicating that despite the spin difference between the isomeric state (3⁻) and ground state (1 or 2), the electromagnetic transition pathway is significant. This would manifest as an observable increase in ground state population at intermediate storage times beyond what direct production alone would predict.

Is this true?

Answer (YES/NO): NO